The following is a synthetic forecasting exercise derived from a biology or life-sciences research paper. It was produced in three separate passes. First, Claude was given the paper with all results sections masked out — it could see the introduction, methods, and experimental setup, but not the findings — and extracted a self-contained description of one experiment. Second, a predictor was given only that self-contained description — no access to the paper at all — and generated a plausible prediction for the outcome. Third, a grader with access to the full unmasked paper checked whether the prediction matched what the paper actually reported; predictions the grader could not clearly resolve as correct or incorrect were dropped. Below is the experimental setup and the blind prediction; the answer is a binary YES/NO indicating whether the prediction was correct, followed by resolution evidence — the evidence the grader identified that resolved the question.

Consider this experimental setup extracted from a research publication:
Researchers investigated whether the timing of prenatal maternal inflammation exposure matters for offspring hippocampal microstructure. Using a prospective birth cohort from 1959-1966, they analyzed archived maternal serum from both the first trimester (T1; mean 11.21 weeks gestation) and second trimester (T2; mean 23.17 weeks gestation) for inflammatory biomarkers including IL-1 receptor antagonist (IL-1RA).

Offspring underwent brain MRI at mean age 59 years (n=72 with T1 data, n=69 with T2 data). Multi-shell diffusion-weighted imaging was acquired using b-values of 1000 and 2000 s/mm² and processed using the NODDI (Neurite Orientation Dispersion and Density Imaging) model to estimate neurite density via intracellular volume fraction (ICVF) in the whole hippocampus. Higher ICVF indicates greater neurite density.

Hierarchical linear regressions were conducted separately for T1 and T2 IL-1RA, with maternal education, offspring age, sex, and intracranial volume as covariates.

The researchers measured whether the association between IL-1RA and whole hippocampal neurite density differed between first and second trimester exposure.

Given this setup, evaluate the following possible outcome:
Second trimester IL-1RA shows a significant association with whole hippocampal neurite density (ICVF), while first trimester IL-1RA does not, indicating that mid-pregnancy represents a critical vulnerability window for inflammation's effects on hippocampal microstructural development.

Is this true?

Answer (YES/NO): NO